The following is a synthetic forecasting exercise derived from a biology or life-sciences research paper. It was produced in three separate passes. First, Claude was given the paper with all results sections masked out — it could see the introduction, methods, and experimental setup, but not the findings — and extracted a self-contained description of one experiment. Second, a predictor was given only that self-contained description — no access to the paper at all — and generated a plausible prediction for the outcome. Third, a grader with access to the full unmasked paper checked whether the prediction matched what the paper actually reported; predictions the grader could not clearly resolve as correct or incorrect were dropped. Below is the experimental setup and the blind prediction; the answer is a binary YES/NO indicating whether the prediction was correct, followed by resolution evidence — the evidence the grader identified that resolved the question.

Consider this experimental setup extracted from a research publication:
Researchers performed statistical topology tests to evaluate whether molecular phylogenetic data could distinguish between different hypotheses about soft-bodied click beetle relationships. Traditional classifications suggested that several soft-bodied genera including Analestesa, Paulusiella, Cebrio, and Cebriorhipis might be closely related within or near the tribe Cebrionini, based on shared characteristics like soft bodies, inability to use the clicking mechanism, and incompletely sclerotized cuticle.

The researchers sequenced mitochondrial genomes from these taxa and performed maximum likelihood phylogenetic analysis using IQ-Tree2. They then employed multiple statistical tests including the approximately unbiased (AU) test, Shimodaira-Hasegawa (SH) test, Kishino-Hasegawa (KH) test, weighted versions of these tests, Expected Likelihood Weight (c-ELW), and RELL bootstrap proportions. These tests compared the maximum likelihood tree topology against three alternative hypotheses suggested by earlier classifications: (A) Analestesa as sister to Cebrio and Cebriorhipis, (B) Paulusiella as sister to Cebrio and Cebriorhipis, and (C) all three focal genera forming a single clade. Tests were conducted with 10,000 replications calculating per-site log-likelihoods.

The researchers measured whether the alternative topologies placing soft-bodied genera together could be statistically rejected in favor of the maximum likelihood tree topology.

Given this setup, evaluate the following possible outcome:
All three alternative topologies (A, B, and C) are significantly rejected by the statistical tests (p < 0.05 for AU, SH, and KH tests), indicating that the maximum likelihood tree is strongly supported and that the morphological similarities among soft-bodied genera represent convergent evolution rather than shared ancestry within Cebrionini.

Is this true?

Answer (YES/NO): YES